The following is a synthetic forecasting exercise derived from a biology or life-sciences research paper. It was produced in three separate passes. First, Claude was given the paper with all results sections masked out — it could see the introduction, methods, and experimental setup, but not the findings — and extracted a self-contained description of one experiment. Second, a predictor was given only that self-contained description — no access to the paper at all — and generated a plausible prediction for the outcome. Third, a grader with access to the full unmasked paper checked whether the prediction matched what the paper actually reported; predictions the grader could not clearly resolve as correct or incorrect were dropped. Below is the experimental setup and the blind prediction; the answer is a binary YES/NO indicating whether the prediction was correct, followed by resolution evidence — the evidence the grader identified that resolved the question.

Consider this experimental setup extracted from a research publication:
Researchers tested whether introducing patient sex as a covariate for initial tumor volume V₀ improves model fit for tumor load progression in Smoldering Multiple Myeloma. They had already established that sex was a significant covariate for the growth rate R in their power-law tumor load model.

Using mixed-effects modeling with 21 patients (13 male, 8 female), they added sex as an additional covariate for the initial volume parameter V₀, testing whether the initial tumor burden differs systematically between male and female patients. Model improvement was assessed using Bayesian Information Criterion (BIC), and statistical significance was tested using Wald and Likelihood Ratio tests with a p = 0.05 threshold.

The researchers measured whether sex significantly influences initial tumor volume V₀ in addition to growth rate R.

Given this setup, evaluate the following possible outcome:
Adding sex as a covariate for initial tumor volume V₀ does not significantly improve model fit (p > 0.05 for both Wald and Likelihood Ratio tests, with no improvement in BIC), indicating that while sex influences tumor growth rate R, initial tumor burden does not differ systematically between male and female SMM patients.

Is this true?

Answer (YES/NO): YES